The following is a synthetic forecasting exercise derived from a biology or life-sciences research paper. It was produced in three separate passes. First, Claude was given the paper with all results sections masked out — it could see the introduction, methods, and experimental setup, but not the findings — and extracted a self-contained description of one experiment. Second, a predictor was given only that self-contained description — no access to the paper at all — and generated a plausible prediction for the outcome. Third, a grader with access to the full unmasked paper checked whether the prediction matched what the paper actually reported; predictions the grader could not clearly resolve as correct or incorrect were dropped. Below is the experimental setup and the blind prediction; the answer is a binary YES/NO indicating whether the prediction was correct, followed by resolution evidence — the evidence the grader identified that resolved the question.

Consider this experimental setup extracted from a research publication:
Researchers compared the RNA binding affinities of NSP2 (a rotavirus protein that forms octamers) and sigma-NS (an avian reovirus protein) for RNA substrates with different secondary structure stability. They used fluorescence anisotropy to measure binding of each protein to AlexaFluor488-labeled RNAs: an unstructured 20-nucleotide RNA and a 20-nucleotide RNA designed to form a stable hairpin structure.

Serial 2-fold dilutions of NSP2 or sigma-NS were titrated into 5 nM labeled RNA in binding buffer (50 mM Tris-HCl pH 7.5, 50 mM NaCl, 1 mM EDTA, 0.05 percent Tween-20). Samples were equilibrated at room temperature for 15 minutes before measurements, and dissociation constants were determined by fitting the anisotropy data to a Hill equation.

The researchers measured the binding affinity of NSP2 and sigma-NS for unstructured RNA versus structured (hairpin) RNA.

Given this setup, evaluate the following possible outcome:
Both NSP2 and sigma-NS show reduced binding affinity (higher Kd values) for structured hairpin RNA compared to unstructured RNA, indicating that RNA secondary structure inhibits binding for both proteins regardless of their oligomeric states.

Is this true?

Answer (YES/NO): NO